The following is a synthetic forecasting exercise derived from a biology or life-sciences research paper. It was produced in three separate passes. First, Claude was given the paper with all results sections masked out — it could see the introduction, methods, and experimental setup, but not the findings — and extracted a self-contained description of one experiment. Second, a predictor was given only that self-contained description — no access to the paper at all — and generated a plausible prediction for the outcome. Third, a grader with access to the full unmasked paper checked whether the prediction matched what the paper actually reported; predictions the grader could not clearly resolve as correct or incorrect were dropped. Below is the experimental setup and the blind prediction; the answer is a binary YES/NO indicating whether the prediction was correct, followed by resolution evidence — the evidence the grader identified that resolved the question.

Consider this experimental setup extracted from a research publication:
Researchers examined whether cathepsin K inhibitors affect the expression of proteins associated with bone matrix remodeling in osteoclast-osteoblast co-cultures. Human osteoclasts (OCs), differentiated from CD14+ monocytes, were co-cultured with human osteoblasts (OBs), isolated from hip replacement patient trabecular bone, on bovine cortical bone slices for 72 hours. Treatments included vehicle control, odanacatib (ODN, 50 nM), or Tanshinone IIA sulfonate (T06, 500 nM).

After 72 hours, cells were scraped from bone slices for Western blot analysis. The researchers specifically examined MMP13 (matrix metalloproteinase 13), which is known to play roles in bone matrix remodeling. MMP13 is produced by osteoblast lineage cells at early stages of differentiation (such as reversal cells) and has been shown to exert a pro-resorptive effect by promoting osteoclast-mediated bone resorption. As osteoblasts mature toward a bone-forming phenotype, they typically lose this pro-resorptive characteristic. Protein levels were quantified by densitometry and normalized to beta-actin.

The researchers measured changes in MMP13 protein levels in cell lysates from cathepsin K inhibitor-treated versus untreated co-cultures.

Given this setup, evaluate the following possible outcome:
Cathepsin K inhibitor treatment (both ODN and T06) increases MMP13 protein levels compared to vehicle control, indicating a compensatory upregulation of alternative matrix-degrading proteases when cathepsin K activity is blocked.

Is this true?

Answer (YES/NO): YES